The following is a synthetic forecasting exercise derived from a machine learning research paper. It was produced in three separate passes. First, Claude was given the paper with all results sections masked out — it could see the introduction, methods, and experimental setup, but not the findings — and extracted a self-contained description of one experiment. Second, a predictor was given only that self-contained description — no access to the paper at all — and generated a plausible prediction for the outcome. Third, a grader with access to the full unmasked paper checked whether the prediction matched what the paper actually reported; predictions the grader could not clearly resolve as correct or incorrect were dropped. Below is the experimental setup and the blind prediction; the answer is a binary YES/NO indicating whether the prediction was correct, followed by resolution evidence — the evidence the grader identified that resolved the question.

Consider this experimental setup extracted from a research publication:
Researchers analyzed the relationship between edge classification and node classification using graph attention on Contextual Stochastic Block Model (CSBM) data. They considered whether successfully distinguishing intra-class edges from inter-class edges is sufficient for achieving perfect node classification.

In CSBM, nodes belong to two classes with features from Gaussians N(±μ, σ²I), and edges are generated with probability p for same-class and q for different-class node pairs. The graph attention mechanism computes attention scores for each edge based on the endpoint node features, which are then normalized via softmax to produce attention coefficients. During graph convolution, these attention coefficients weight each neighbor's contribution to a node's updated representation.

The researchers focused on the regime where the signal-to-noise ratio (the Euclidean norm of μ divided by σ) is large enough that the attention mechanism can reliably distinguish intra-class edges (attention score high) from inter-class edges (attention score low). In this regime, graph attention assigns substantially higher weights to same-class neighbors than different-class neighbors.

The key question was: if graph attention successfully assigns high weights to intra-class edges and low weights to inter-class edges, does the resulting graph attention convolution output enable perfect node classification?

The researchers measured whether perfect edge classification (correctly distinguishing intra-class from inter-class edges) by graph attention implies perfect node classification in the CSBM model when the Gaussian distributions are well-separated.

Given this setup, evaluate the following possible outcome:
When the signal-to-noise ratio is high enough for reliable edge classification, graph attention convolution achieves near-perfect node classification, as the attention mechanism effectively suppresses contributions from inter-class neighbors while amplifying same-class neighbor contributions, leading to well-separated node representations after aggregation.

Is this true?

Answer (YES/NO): YES